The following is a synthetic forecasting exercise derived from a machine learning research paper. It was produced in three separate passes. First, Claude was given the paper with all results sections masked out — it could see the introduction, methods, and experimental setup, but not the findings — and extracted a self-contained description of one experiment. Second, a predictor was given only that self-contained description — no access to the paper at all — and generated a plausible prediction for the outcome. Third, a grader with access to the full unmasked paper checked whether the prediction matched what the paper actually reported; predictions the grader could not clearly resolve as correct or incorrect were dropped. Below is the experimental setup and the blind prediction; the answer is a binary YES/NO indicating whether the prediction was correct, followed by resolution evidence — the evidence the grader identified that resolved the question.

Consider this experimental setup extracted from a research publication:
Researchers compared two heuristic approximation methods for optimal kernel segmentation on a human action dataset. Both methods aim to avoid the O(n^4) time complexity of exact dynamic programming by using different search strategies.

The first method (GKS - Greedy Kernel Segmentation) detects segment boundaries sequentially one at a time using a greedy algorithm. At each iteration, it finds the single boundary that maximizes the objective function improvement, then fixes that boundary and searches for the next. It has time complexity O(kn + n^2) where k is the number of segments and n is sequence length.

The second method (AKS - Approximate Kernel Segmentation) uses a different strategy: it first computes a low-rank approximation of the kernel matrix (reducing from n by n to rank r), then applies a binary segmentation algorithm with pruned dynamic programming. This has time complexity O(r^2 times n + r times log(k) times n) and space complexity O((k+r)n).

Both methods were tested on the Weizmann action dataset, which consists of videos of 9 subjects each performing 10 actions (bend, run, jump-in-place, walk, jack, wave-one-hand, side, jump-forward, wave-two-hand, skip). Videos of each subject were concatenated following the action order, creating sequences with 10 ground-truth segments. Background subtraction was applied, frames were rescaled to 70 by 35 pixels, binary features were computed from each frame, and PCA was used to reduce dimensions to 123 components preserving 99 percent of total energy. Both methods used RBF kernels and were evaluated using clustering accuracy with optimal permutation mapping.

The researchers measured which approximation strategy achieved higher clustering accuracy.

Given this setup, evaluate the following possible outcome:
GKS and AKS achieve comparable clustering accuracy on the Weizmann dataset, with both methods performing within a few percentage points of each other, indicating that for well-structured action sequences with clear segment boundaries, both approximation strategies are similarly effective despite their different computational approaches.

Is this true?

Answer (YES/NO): NO